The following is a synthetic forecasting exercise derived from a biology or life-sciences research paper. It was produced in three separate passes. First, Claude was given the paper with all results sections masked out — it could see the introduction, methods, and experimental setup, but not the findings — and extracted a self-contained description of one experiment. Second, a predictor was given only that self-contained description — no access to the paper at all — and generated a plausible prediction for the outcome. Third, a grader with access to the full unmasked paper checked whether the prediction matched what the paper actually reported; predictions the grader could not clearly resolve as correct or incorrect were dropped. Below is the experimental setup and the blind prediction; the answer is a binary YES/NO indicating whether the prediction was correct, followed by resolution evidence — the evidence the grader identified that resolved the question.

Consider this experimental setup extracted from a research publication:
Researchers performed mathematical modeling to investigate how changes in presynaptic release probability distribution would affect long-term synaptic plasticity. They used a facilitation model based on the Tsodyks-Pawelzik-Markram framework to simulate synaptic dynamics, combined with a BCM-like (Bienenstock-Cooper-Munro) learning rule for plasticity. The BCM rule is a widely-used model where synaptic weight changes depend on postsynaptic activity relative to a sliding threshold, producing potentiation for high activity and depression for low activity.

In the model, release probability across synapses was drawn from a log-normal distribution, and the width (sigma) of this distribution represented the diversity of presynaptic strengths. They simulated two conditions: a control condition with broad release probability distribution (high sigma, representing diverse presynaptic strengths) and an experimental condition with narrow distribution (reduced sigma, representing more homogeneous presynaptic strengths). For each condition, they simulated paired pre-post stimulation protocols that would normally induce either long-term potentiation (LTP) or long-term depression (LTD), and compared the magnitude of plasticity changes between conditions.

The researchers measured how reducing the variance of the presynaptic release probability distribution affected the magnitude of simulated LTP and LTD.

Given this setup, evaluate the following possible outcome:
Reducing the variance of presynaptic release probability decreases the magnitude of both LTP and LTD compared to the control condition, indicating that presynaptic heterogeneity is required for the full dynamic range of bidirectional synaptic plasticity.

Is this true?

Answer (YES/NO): YES